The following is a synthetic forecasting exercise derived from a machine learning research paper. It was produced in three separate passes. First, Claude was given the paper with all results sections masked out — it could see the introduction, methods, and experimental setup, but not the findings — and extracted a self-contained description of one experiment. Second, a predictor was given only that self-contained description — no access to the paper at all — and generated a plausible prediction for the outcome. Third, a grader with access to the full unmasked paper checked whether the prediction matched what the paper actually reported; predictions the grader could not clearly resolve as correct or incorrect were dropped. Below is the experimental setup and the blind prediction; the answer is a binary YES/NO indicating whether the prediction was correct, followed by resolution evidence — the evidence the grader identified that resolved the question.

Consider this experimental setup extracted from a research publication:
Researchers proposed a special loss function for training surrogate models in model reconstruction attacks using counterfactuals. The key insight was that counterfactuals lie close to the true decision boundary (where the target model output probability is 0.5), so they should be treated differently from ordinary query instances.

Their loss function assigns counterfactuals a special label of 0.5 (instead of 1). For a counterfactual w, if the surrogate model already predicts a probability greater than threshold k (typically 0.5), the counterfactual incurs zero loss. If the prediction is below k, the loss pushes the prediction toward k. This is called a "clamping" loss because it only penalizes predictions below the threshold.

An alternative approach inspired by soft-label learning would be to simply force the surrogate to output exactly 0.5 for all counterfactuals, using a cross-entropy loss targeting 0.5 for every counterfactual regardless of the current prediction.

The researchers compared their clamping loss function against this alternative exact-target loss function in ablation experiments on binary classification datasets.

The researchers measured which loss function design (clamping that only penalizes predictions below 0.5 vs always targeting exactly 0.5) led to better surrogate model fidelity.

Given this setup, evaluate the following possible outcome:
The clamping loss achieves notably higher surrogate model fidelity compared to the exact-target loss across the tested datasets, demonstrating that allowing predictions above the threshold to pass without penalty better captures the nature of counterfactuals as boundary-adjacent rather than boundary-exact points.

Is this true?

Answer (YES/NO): YES